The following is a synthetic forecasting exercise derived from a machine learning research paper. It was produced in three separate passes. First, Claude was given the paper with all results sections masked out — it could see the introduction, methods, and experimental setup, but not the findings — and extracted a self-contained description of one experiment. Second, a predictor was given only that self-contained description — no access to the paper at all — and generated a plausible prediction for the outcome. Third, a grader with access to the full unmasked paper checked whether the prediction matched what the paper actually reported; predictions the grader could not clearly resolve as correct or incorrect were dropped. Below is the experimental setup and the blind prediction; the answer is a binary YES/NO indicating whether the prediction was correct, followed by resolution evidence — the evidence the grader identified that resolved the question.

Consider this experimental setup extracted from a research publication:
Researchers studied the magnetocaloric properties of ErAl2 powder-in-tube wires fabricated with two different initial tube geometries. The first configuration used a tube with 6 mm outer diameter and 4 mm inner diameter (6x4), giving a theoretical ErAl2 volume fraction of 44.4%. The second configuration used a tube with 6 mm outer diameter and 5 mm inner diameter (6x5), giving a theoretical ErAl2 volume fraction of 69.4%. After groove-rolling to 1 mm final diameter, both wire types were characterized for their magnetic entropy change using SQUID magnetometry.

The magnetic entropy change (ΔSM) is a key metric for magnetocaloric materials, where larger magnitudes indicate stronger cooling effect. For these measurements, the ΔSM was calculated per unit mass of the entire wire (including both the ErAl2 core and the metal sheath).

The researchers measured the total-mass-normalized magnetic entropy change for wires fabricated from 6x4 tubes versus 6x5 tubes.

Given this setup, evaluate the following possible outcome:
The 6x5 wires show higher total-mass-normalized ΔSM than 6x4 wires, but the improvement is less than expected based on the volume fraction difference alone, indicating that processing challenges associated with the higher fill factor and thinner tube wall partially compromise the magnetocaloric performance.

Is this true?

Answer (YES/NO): NO